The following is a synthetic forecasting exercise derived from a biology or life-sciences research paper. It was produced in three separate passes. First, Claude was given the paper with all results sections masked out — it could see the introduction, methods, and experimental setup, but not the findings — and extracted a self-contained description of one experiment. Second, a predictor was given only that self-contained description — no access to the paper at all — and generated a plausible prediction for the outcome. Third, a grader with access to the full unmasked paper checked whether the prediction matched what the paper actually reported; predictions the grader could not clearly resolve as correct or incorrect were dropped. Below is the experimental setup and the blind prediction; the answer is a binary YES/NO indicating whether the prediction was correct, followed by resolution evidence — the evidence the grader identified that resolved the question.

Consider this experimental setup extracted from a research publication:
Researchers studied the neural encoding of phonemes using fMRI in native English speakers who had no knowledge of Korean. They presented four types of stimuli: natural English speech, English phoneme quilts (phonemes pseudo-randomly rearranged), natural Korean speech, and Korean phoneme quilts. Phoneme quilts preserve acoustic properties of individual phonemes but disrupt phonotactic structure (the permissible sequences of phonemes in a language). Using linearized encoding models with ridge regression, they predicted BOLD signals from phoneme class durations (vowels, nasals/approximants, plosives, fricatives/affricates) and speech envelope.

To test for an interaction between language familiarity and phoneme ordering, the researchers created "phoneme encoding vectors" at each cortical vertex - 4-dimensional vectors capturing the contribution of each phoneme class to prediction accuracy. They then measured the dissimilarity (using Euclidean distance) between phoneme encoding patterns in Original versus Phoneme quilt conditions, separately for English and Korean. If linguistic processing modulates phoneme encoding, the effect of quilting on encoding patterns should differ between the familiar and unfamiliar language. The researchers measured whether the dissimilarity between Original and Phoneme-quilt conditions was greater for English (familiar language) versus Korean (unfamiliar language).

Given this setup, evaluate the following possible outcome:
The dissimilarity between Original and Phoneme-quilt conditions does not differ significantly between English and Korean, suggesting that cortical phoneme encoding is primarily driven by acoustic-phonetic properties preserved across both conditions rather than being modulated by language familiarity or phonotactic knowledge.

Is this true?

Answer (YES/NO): NO